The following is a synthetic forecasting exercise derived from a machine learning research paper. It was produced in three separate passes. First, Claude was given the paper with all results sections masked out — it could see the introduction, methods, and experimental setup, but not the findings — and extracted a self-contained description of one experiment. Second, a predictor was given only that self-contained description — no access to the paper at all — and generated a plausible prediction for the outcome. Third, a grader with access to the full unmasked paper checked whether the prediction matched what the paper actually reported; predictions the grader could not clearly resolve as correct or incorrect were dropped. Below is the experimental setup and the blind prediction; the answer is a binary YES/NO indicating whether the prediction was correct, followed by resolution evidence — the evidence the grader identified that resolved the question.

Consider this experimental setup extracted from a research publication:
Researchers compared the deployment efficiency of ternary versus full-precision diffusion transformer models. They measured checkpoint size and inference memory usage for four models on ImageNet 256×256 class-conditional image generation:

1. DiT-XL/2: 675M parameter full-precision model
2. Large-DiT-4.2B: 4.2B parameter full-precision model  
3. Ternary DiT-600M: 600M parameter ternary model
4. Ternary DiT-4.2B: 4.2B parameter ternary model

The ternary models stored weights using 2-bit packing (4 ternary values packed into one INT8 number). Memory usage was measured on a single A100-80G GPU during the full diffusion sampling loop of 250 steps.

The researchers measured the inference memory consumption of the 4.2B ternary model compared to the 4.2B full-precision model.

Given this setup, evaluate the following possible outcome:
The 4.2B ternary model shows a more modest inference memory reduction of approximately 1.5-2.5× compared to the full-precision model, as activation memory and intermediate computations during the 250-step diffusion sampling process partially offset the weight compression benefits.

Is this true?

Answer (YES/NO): NO